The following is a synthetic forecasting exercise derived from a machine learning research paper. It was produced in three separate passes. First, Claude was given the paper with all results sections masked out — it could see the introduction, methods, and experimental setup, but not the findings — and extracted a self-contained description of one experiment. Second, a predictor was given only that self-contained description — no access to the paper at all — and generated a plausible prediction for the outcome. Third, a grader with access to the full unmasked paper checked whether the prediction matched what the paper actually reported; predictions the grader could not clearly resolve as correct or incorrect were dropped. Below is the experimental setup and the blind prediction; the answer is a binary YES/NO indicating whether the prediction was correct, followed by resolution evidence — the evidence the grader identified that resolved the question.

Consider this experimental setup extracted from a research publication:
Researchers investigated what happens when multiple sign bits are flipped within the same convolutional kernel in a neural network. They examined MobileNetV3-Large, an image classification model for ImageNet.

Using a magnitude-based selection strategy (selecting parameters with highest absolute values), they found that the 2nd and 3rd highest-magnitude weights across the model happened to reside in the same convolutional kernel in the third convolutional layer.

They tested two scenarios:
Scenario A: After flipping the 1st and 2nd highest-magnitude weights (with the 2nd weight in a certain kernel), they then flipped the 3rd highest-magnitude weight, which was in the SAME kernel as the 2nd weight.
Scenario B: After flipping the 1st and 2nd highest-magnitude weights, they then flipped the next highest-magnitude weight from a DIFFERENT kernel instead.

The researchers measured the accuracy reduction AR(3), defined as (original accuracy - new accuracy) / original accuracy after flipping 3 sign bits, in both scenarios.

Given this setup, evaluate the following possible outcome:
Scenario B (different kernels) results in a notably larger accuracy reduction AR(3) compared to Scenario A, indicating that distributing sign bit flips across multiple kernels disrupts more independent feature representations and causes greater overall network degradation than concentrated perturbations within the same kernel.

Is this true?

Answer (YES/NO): YES